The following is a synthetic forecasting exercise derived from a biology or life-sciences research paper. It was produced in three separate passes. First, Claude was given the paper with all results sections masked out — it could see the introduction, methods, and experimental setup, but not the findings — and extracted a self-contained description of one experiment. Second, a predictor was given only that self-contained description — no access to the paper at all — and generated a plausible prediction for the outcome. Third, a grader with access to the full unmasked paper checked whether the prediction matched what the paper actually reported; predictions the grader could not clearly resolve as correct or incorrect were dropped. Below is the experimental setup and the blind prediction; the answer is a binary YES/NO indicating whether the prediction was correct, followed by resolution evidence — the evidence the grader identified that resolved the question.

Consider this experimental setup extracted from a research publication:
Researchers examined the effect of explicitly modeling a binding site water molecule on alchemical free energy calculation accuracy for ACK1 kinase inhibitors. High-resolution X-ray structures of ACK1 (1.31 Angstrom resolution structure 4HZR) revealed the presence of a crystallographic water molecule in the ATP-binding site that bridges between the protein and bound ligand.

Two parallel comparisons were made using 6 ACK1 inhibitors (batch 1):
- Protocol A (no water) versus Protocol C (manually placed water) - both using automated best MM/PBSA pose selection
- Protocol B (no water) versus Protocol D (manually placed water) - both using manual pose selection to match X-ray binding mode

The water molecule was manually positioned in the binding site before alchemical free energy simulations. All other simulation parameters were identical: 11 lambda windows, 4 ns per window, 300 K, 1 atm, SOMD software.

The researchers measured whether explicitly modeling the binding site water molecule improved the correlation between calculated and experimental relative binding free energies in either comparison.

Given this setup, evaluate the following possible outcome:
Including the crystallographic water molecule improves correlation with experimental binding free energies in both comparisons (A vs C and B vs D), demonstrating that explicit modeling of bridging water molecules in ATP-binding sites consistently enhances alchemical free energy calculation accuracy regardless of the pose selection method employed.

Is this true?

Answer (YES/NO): YES